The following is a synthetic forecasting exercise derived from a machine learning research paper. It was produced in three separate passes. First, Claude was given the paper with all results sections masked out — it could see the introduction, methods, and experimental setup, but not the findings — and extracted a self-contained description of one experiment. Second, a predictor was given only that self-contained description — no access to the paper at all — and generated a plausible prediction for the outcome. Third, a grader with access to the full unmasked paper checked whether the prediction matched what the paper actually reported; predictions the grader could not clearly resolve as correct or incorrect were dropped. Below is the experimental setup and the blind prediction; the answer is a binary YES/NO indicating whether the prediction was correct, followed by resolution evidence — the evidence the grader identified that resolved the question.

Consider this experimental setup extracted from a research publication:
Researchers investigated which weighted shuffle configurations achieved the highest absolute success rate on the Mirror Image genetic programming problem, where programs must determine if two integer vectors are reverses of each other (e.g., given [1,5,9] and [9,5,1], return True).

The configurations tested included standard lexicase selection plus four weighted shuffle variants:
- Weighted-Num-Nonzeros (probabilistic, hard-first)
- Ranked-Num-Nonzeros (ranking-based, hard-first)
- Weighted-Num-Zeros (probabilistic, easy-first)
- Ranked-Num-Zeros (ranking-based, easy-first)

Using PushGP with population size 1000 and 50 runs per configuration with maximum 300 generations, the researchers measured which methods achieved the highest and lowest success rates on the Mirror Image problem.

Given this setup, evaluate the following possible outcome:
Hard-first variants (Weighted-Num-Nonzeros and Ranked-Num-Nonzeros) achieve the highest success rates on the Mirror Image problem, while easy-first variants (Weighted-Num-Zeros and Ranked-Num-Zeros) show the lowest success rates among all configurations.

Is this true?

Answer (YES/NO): NO